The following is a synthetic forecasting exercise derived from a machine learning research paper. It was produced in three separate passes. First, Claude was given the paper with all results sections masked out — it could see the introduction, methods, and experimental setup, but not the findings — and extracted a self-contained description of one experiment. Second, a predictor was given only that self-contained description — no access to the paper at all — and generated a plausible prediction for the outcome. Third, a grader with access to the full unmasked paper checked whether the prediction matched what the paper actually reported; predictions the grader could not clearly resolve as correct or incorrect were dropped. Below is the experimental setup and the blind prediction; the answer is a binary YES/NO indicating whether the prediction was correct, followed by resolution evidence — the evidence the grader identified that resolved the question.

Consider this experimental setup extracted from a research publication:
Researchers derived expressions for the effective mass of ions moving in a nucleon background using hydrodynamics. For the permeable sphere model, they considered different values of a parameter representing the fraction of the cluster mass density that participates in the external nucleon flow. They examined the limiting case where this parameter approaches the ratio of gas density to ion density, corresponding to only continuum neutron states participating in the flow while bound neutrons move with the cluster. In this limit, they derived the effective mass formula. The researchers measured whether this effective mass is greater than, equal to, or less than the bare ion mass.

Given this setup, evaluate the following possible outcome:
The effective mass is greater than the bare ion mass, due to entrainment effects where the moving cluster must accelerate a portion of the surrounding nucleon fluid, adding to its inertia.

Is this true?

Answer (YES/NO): NO